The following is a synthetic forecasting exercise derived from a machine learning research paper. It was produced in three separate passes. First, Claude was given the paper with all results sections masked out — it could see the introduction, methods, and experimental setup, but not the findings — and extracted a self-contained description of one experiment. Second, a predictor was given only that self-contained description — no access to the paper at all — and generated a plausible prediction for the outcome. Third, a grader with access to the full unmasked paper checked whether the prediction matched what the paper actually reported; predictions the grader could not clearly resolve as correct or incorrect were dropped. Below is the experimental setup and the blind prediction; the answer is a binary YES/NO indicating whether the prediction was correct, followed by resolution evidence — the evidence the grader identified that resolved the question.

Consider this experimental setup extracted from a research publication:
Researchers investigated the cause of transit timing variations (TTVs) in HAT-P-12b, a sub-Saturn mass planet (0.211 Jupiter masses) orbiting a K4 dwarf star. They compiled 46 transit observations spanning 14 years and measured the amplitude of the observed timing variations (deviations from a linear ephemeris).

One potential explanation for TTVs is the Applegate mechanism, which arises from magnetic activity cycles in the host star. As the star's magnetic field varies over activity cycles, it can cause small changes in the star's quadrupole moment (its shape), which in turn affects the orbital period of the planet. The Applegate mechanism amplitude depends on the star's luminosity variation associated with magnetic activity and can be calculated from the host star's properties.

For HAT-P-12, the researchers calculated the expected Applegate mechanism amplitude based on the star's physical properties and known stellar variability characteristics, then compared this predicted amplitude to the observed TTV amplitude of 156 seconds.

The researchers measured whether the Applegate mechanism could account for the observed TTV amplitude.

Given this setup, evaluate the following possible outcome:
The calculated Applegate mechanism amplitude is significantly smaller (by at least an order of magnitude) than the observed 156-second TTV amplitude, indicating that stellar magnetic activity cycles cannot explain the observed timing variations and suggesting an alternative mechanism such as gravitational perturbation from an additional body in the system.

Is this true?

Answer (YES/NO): YES